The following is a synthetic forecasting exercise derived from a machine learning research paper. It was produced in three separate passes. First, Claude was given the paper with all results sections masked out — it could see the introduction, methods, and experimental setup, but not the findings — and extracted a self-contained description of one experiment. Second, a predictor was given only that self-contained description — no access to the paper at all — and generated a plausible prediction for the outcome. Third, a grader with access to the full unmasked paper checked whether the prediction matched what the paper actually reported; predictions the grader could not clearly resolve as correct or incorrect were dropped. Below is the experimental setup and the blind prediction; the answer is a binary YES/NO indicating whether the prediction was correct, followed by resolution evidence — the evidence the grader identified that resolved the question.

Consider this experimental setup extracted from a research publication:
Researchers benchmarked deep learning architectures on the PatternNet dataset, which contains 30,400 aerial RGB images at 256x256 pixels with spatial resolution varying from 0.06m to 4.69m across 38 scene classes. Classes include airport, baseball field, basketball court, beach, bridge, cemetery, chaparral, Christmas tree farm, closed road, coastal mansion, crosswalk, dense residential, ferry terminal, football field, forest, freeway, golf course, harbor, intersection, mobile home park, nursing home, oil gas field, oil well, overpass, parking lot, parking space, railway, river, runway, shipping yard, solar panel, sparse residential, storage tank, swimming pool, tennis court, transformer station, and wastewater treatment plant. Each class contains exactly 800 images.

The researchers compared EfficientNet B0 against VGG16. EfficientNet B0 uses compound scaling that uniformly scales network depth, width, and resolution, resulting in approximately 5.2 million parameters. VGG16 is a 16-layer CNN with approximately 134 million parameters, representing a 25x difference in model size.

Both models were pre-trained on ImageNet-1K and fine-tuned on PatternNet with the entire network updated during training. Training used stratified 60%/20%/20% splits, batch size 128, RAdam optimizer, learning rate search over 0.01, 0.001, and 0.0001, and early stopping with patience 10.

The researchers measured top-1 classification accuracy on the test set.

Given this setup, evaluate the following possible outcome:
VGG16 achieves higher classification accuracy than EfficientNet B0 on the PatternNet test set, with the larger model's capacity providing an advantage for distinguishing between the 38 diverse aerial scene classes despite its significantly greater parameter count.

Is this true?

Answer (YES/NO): NO